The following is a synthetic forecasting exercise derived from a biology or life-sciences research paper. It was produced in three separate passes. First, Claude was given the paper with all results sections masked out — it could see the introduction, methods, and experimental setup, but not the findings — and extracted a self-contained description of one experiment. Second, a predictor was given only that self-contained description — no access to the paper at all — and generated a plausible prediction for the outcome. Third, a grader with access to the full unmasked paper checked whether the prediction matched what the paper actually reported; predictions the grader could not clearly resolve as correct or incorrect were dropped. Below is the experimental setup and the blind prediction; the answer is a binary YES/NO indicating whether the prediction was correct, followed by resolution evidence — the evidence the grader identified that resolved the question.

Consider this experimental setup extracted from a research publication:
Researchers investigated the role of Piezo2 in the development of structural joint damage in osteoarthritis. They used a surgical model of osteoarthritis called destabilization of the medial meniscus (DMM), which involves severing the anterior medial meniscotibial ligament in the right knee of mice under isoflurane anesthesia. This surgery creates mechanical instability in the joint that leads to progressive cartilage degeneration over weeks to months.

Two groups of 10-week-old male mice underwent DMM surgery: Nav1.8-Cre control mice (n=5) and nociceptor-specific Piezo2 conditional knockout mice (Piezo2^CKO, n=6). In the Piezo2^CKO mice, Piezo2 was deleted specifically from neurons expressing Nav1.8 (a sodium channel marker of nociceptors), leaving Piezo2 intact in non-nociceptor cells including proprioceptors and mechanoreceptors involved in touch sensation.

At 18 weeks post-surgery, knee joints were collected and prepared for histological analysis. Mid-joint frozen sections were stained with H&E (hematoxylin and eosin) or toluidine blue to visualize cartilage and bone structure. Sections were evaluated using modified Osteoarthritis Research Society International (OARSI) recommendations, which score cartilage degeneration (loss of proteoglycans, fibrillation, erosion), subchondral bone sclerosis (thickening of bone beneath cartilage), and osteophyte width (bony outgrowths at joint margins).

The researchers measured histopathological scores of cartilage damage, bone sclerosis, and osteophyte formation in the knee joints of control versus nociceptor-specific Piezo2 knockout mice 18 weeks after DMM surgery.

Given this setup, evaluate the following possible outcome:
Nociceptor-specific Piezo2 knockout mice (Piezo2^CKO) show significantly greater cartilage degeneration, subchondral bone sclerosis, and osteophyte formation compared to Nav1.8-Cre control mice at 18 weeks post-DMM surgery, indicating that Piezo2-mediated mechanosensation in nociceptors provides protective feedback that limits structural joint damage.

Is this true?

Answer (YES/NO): NO